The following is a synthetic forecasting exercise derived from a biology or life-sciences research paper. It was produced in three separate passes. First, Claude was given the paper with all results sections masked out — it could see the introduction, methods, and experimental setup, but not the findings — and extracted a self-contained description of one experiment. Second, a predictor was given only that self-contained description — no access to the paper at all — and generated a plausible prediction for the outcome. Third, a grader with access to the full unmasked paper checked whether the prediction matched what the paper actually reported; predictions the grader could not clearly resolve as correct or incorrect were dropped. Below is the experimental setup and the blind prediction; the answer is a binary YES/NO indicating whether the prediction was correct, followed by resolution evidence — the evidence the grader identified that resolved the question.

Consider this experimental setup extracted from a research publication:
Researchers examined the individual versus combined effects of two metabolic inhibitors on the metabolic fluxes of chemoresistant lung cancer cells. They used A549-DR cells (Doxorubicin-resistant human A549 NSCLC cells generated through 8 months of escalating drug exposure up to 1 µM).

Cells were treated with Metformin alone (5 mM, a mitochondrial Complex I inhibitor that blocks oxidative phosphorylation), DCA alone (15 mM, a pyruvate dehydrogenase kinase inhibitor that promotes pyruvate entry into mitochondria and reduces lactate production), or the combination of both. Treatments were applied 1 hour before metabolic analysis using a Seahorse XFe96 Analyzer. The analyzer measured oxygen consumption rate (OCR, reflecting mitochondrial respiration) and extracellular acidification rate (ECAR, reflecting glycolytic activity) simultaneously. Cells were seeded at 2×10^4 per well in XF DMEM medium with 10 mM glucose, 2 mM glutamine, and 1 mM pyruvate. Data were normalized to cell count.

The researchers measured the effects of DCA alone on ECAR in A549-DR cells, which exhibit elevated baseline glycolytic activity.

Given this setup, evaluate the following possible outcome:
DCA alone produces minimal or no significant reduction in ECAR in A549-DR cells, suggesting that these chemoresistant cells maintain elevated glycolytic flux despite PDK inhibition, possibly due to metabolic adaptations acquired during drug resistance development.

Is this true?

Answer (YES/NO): NO